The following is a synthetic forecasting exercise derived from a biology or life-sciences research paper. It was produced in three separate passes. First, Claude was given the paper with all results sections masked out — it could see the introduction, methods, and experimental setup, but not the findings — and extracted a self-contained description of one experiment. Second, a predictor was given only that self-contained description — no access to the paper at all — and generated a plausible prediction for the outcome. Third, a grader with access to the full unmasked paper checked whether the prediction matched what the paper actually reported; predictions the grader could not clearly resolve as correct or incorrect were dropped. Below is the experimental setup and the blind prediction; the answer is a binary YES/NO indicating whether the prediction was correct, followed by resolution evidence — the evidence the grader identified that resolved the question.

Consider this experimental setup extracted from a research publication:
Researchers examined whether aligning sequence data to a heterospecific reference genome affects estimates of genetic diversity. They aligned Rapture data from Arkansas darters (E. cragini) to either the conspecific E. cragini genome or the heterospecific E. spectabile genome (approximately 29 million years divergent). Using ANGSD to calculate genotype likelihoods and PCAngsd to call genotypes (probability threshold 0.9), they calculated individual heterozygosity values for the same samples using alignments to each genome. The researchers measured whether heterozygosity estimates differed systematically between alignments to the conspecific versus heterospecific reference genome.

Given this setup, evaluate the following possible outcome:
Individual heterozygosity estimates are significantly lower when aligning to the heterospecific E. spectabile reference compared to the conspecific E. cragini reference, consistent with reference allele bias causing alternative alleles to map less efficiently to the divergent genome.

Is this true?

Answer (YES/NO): NO